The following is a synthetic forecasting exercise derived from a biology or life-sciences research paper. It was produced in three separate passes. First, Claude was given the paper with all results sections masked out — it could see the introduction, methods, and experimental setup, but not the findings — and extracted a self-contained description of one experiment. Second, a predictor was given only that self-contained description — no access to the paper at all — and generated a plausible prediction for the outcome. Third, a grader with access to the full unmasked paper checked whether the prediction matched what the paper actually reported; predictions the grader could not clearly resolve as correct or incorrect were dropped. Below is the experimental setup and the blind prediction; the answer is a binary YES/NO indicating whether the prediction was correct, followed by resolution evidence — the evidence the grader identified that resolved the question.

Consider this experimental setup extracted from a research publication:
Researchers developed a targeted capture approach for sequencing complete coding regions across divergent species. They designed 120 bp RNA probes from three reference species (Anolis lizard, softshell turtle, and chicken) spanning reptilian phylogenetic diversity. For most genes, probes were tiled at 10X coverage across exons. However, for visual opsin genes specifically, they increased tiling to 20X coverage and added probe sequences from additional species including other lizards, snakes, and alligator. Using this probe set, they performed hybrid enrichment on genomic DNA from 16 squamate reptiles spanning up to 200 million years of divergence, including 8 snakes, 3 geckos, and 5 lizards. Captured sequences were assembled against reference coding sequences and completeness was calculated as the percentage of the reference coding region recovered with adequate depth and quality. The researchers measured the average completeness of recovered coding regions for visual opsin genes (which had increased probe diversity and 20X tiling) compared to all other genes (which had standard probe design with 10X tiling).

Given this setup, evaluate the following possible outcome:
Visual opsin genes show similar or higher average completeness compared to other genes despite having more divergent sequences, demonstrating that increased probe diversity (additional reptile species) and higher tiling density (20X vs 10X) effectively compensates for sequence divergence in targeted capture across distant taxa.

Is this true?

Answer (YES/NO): NO